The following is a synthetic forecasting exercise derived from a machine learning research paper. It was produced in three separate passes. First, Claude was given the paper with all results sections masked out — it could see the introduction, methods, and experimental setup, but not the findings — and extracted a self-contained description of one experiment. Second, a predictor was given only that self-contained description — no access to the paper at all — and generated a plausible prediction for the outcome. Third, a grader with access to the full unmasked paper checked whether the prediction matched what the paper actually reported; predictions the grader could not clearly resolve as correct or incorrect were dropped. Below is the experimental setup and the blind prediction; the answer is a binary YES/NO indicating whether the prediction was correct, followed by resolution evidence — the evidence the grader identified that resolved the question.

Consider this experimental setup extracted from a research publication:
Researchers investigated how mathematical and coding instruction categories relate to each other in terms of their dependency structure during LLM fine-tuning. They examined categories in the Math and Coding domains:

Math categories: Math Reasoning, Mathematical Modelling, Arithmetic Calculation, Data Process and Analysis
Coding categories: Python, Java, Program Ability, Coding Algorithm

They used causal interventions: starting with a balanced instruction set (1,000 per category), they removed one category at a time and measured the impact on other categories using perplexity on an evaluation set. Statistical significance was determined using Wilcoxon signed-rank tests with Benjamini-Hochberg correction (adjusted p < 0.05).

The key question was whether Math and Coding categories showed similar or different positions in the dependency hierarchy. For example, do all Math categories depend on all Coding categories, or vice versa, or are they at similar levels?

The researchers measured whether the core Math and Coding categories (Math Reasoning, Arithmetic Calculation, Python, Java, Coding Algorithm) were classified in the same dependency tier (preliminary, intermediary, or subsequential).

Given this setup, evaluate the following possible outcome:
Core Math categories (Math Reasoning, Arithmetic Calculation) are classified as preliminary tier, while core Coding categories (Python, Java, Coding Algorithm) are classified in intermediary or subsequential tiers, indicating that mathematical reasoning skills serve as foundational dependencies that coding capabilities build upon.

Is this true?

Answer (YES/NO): NO